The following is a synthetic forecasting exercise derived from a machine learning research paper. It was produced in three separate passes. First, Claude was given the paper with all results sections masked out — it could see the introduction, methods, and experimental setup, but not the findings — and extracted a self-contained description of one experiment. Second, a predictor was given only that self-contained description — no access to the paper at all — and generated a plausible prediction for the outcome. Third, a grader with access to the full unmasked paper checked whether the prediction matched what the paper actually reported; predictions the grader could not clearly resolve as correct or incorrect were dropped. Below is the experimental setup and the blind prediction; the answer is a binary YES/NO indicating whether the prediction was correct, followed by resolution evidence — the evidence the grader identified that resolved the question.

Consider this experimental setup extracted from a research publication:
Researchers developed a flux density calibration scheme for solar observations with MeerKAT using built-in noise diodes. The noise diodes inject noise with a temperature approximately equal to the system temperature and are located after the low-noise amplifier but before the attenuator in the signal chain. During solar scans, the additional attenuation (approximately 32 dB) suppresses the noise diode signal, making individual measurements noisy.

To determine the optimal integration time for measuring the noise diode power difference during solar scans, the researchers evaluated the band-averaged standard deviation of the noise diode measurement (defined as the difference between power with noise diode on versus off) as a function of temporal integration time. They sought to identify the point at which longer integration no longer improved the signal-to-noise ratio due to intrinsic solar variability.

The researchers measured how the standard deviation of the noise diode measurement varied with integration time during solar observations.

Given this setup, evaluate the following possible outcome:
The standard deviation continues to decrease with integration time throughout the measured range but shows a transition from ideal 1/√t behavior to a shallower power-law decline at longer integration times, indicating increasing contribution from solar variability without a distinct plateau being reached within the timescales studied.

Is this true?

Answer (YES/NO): NO